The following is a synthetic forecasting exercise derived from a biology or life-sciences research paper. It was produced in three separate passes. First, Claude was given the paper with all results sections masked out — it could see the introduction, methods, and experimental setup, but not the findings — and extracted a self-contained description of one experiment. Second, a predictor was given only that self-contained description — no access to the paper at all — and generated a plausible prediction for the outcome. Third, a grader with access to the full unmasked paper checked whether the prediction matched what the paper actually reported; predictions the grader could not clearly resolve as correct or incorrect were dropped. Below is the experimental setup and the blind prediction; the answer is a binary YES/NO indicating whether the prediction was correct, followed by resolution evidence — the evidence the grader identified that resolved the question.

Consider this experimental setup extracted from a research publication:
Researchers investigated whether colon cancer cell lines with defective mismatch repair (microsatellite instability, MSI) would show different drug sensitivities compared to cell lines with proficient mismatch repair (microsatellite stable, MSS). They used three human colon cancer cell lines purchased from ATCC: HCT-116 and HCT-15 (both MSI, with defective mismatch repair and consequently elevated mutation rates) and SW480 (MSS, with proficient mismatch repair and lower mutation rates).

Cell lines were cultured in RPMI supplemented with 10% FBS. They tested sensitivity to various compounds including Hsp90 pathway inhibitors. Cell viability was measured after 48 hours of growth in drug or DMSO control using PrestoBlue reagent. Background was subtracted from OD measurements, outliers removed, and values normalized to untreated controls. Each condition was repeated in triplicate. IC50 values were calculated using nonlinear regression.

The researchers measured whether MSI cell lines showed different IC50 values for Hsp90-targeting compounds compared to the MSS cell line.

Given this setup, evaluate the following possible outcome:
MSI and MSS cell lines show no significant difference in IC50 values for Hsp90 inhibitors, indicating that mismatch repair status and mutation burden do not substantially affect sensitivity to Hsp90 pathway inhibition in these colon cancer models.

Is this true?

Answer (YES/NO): NO